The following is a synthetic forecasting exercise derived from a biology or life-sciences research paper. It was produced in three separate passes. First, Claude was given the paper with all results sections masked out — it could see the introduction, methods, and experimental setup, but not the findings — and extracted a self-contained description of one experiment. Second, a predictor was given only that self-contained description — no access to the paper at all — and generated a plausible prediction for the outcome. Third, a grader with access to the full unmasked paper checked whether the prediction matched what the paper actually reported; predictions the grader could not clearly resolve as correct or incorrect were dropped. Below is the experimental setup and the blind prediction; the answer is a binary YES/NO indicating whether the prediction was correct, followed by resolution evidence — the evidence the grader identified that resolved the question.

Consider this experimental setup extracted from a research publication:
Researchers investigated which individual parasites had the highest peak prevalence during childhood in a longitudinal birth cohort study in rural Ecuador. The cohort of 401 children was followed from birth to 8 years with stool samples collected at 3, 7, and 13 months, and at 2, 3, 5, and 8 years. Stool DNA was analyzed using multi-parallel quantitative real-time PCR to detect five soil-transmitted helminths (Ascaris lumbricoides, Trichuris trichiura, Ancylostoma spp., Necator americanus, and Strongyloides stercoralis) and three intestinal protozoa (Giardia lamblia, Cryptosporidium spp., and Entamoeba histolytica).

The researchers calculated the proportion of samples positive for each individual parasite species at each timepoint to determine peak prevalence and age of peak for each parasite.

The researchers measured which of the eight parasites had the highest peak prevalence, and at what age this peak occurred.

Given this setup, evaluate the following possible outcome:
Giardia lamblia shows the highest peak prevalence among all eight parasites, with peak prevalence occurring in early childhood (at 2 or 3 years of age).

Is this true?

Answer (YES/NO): NO